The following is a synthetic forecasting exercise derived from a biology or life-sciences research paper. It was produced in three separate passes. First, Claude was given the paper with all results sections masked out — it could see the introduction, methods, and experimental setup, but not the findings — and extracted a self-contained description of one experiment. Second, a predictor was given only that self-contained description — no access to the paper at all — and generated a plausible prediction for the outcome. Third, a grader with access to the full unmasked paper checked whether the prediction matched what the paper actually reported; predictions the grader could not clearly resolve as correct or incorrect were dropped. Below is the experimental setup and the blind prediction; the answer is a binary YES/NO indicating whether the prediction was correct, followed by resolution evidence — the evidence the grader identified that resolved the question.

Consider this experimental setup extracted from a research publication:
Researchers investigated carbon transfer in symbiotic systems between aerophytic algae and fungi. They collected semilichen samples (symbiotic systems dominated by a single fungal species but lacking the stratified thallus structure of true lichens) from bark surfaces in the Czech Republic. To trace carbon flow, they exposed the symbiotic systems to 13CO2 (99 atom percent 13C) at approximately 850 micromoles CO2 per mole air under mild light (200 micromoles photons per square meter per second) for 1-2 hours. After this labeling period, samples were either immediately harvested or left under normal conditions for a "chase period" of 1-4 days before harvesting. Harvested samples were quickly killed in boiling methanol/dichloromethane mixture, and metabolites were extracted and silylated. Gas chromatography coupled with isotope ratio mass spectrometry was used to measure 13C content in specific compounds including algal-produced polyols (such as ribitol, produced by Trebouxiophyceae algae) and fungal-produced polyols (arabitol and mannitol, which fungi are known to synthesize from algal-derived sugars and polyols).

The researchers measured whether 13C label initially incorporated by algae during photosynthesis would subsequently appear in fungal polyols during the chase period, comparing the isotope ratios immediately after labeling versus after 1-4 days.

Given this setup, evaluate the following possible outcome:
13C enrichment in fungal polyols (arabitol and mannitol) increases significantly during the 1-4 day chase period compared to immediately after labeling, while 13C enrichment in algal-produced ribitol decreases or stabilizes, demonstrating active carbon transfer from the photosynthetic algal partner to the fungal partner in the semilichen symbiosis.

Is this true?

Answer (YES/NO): YES